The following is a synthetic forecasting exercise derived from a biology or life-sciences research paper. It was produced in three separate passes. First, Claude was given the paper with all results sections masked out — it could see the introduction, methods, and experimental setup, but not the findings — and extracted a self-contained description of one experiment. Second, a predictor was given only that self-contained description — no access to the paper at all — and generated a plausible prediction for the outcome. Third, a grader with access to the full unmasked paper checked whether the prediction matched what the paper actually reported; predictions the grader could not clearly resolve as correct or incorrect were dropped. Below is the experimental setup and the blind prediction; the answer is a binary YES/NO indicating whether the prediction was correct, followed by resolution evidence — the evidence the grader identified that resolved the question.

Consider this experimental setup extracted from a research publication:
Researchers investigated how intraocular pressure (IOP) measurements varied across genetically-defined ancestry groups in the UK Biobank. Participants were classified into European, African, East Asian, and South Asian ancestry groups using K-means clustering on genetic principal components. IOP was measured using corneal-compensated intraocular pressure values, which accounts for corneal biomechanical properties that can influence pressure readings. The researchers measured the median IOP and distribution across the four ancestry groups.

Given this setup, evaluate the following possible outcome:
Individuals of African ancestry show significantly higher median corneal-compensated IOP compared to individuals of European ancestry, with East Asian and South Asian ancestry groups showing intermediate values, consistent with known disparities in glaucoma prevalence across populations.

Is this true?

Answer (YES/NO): NO